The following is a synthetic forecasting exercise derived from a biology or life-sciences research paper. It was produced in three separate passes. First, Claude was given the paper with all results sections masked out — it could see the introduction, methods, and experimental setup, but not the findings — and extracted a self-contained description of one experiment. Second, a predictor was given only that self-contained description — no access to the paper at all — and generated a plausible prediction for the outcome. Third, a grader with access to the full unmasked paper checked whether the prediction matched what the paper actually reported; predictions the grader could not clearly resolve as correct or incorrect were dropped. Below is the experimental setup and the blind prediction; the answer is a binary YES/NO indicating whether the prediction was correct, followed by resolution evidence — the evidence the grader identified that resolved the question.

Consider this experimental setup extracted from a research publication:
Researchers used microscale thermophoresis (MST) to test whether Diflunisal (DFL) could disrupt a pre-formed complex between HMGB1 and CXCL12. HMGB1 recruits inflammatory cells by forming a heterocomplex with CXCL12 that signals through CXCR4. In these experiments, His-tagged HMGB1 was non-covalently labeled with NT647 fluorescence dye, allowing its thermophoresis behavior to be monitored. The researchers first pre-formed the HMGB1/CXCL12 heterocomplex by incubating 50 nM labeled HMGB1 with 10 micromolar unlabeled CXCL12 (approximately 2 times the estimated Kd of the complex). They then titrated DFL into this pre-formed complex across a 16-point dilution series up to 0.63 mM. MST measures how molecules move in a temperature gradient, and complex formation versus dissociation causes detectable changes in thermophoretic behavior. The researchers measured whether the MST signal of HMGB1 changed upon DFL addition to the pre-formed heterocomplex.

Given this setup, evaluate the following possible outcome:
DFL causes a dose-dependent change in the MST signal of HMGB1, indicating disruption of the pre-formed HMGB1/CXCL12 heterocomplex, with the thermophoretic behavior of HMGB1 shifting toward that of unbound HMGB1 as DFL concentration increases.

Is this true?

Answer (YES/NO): YES